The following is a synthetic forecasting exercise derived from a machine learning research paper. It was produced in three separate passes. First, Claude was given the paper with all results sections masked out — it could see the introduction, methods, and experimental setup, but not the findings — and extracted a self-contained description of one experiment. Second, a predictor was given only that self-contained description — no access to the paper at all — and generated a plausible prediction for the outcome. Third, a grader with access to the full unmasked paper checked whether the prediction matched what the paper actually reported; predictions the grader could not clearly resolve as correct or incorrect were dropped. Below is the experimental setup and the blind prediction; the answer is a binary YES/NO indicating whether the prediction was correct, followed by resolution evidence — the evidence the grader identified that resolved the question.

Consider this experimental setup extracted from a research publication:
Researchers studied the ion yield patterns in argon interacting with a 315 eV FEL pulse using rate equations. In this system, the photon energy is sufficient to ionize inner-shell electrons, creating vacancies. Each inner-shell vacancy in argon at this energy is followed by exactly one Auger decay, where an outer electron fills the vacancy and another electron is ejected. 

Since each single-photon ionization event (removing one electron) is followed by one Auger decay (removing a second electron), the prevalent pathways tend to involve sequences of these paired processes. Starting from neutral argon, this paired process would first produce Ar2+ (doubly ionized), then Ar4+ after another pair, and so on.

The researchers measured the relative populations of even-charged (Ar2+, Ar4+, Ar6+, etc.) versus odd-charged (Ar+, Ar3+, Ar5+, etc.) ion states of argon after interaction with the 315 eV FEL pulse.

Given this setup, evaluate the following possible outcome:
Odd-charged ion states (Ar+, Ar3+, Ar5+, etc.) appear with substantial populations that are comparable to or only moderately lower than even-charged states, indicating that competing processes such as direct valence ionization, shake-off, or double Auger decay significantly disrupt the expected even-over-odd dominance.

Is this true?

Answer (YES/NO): NO